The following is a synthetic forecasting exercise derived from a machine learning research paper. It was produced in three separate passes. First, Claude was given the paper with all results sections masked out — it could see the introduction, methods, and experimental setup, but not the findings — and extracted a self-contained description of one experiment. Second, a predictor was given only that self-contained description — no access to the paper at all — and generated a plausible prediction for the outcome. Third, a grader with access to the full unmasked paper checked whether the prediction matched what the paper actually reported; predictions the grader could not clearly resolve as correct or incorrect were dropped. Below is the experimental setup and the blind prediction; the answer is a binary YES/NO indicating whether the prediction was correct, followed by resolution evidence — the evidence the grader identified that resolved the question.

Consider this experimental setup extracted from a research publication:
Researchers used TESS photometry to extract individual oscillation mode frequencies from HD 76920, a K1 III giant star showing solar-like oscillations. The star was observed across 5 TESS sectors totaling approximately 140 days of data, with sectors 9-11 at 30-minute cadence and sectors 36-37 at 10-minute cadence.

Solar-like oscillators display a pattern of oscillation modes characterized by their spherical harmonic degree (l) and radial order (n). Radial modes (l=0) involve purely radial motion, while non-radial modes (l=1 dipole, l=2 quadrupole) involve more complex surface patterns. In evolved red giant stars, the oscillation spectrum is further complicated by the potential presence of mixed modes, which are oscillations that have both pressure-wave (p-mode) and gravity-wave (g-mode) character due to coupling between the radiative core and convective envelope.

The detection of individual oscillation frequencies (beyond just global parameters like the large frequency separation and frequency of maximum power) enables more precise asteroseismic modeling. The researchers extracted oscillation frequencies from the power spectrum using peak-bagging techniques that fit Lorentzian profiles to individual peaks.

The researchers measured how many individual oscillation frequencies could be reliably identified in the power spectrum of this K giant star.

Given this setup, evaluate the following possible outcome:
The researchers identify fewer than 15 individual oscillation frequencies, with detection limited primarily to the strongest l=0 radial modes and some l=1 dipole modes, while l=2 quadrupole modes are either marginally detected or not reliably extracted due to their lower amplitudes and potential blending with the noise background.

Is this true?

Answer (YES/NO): NO